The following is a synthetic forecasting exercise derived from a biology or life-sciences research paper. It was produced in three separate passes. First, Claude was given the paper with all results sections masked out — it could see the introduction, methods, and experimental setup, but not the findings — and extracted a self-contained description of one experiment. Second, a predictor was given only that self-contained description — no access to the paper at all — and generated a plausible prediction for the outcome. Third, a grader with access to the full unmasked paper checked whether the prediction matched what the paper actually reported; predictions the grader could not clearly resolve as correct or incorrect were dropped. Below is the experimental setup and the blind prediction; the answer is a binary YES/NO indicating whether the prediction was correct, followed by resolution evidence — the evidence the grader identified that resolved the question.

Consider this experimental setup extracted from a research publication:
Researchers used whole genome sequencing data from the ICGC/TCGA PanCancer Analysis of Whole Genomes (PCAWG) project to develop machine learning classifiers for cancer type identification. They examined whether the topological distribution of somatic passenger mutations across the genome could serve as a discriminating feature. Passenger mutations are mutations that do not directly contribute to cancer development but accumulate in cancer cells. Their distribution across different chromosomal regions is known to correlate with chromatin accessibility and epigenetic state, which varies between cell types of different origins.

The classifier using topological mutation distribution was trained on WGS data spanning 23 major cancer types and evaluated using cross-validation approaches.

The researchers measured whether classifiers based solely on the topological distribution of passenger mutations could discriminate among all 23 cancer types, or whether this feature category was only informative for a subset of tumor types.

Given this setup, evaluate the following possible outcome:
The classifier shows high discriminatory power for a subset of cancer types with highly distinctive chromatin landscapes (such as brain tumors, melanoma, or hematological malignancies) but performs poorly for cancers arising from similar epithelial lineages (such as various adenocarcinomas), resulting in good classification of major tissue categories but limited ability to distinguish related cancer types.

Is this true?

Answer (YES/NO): NO